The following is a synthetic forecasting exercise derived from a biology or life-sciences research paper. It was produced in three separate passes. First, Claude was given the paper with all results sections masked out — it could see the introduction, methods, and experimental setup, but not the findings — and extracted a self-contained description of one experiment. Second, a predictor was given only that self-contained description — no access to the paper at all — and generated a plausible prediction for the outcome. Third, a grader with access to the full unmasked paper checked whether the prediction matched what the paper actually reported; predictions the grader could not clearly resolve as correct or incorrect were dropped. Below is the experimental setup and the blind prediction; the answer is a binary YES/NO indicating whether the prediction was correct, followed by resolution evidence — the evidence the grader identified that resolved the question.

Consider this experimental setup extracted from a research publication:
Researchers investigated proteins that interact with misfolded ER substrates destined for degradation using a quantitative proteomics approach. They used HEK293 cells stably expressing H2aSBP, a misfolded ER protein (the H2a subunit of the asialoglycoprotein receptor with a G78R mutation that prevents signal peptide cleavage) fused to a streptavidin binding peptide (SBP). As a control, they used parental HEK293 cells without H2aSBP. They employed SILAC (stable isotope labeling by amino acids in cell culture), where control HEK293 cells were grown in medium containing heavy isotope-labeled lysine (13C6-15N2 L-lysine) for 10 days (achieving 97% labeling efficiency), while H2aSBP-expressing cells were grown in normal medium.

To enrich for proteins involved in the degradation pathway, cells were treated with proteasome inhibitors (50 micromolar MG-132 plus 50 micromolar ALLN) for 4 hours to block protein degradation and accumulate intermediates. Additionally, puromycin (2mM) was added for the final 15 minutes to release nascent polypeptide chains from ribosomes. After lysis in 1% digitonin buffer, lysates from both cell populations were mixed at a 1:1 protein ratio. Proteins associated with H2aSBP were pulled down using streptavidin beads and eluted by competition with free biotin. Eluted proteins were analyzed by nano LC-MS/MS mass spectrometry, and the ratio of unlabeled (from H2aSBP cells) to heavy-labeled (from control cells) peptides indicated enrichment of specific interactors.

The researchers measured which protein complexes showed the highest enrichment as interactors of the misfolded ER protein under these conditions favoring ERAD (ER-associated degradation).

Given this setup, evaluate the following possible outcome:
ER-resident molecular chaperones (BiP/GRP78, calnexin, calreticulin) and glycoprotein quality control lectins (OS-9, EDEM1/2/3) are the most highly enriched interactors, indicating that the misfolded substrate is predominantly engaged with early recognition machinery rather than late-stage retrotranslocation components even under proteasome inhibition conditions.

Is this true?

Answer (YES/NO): NO